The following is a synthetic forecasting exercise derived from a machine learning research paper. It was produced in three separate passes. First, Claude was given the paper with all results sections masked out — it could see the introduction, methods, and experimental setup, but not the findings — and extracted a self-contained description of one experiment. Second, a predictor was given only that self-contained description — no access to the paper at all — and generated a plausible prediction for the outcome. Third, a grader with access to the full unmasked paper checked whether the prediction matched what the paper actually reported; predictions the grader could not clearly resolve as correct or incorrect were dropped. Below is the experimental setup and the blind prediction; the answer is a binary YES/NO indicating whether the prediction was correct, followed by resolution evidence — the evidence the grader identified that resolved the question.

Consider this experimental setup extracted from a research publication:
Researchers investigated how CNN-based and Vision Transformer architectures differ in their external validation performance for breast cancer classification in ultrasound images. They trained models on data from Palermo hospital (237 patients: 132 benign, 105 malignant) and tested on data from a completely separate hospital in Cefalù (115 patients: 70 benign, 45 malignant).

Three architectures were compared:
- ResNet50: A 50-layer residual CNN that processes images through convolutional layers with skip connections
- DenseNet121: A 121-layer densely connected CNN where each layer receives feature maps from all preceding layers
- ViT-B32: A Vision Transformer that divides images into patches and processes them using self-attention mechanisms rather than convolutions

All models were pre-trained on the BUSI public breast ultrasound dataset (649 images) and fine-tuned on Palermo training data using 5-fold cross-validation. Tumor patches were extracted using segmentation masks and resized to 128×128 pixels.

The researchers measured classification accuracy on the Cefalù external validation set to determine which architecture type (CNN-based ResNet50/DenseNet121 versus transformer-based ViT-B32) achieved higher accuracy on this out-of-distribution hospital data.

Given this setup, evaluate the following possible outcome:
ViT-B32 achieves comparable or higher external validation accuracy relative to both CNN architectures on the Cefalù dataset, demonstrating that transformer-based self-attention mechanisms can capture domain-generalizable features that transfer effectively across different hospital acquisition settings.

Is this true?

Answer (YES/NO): NO